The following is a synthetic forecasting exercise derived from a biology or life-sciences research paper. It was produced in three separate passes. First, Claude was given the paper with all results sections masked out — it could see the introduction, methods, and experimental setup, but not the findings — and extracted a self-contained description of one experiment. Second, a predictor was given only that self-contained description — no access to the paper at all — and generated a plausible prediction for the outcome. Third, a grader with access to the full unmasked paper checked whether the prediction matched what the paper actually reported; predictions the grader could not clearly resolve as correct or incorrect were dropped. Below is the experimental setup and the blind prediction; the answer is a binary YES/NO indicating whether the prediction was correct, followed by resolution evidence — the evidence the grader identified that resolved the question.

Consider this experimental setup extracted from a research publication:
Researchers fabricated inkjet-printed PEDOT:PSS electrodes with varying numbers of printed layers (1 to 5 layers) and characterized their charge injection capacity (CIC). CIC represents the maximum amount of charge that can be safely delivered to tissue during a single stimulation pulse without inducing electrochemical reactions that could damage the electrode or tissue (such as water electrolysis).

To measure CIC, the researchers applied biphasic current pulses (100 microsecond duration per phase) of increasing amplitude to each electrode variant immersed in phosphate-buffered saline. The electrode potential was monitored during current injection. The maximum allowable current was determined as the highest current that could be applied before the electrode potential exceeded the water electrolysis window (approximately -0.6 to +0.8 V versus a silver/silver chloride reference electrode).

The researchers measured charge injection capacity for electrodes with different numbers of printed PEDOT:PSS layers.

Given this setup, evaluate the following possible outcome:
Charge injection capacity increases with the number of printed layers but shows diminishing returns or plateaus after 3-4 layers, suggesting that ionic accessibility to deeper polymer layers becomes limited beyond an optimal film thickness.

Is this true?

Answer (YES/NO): NO